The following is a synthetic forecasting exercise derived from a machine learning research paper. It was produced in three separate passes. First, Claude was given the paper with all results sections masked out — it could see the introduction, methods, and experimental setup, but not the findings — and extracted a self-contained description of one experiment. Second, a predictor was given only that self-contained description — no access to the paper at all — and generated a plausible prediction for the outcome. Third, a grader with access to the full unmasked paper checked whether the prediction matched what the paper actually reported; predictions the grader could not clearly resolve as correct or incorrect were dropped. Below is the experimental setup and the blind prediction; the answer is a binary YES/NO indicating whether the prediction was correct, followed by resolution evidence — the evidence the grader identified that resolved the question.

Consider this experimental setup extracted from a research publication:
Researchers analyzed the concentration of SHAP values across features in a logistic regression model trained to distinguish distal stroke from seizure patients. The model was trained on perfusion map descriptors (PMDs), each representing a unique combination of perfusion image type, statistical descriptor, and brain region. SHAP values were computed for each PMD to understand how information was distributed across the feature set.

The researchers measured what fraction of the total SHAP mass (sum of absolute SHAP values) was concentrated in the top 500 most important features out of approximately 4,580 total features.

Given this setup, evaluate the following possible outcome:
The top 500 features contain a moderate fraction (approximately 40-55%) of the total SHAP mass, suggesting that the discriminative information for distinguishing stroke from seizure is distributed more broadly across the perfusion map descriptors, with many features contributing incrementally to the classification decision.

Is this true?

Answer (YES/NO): NO